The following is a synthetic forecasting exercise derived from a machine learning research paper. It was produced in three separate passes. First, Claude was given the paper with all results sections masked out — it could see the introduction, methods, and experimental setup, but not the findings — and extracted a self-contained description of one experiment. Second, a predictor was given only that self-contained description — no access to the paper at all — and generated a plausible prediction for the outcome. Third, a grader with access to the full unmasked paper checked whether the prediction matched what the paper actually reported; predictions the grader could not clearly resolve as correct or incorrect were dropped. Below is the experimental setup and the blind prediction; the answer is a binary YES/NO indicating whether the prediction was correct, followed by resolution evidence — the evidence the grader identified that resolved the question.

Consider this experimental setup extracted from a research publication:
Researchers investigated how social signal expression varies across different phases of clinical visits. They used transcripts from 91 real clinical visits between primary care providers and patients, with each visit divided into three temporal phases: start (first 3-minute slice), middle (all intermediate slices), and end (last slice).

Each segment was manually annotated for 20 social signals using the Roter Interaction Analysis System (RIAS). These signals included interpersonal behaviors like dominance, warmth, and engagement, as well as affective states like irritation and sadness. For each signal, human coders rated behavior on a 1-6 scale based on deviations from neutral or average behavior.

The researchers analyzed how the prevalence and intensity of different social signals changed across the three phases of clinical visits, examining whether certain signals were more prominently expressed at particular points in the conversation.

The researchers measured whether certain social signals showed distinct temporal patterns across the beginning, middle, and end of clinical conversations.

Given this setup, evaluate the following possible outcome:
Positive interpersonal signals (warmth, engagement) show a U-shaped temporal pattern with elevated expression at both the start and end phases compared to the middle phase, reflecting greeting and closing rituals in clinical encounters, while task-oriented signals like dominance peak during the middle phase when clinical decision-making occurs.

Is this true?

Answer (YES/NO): NO